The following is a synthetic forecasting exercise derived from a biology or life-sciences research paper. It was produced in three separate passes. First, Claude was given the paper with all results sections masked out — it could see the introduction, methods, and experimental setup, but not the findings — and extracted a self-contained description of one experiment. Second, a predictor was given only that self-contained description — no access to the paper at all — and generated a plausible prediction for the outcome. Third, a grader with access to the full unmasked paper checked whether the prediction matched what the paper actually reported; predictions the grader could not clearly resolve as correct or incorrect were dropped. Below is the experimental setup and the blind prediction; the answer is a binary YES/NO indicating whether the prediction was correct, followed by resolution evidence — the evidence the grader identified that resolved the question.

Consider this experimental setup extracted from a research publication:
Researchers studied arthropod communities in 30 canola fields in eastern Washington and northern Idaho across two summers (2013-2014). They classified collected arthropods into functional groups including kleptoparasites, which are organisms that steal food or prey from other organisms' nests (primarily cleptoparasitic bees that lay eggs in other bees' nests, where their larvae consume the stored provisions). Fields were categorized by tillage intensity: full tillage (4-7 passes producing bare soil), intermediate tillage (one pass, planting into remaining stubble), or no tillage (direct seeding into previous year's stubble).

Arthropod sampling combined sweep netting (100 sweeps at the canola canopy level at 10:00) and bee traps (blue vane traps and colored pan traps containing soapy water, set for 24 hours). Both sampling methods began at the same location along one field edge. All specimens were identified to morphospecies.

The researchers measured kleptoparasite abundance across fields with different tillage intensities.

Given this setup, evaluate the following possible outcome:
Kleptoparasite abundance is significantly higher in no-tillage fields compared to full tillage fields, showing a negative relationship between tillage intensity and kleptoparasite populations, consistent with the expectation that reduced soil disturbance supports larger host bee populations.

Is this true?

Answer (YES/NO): NO